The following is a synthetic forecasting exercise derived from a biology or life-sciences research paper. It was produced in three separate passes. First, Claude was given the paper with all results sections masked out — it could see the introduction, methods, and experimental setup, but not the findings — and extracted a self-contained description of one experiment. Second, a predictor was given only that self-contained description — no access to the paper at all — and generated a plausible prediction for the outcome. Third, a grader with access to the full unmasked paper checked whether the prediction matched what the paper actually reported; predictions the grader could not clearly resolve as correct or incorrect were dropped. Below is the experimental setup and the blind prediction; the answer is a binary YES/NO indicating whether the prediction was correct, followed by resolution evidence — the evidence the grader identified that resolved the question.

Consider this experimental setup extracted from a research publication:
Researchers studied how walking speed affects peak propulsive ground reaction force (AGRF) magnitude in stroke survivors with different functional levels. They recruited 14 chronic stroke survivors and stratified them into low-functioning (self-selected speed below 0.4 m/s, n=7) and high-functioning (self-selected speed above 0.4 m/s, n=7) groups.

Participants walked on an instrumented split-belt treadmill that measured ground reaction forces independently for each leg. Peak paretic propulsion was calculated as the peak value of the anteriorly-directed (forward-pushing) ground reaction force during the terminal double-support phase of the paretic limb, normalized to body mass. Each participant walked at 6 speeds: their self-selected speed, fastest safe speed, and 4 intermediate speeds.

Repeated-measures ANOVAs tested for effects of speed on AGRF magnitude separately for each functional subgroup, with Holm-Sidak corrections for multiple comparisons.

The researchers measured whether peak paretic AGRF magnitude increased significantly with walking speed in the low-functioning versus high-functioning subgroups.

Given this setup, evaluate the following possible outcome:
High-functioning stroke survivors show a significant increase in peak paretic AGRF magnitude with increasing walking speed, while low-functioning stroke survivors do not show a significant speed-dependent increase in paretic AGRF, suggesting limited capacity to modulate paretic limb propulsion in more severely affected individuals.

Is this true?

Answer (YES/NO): YES